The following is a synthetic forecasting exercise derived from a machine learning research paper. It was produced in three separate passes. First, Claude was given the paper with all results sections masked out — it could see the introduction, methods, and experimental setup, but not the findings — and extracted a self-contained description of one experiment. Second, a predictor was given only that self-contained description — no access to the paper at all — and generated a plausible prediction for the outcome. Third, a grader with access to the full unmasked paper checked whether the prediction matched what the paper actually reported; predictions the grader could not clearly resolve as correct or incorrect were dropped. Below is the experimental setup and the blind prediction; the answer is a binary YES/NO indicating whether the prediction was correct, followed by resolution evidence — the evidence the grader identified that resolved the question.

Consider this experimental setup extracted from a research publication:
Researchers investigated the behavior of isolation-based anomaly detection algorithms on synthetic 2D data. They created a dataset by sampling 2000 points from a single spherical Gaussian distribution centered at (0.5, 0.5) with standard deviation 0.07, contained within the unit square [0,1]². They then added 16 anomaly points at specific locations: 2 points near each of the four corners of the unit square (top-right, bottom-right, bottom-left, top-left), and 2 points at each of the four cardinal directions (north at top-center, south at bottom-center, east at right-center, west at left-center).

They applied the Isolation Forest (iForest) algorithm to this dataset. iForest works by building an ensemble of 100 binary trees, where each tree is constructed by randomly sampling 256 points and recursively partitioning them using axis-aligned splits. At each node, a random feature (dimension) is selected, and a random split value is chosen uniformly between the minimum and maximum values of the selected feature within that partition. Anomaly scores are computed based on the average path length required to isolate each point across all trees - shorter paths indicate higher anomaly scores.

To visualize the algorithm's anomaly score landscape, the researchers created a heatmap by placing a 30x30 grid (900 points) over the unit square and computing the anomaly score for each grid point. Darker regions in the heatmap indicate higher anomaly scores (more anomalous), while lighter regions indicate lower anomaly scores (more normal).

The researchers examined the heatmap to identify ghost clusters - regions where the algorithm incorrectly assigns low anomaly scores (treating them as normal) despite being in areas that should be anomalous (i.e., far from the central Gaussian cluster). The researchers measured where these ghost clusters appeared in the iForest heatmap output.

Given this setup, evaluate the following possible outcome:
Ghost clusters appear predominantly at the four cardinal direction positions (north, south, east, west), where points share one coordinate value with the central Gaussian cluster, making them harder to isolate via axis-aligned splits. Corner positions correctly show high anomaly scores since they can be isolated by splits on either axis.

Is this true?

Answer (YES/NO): YES